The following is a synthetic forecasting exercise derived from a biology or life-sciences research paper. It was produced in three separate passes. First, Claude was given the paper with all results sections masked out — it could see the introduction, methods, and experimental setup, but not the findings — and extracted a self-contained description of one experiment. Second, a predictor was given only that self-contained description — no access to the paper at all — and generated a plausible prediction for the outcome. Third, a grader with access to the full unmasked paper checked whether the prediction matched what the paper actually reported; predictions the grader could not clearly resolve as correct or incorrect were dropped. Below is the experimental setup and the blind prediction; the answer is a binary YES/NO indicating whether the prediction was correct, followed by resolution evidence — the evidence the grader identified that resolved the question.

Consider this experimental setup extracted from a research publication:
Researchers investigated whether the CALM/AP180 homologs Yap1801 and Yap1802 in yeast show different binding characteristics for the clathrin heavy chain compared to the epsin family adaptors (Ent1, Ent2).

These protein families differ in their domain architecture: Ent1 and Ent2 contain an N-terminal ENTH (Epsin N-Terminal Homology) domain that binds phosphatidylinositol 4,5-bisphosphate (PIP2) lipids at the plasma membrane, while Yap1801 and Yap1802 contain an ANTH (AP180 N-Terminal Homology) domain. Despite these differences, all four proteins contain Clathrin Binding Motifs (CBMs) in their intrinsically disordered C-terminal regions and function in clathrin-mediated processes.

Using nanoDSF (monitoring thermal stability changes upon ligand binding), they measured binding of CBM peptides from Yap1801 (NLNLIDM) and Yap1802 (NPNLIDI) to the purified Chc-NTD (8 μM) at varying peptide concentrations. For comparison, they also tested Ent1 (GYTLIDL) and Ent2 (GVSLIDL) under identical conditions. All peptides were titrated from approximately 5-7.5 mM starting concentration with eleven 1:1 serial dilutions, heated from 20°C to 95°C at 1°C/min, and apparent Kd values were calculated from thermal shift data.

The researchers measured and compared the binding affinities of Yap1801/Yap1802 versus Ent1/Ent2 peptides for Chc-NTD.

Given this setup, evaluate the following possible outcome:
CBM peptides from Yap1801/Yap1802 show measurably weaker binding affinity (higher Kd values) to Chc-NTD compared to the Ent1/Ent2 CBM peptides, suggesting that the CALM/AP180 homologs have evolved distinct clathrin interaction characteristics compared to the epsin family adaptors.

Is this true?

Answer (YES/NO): YES